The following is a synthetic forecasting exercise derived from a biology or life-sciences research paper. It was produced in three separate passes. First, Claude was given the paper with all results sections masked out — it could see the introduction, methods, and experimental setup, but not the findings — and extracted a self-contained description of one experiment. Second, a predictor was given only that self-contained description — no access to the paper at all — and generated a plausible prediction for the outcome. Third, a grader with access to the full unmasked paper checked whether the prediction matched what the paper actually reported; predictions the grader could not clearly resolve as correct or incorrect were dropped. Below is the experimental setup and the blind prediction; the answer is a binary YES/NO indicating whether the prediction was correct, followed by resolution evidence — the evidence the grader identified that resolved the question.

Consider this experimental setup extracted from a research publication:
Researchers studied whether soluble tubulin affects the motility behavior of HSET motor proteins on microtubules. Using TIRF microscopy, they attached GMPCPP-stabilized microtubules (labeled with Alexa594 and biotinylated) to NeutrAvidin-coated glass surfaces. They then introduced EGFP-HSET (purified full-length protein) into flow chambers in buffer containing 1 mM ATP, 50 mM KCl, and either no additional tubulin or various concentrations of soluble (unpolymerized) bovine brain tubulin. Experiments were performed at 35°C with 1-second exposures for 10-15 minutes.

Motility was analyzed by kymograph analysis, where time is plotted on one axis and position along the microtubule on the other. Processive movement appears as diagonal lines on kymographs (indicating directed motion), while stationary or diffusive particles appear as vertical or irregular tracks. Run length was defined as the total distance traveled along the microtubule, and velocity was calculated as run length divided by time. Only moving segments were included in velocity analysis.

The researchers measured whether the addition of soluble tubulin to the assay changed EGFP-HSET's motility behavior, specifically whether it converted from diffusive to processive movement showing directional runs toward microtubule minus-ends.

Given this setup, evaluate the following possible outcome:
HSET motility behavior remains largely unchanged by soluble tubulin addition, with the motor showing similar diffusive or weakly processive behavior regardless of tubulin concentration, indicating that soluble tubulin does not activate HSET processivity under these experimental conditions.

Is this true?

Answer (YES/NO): NO